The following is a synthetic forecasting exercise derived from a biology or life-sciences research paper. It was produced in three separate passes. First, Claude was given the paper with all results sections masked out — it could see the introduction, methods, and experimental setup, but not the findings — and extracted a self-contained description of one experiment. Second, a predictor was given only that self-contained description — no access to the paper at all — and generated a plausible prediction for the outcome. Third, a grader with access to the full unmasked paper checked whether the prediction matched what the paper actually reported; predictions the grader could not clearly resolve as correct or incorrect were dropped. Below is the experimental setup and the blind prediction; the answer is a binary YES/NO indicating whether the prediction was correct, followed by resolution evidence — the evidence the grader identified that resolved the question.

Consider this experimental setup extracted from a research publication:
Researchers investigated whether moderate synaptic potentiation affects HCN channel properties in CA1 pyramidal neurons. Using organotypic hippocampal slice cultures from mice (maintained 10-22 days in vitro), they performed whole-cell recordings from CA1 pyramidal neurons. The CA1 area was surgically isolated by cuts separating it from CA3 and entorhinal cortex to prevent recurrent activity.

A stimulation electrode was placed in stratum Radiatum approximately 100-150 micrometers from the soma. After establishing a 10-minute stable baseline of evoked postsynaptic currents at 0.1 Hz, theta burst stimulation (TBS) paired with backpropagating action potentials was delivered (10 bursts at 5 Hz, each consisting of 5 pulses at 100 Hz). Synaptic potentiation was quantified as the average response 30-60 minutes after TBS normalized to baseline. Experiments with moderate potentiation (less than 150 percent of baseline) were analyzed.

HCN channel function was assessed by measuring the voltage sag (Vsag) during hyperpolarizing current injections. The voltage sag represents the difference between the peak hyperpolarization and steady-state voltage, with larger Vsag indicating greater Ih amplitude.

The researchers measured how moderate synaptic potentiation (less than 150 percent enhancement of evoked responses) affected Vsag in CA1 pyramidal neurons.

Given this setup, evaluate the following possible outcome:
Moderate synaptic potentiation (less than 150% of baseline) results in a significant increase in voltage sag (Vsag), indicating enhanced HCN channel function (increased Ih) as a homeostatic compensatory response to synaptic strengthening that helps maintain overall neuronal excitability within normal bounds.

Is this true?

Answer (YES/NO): NO